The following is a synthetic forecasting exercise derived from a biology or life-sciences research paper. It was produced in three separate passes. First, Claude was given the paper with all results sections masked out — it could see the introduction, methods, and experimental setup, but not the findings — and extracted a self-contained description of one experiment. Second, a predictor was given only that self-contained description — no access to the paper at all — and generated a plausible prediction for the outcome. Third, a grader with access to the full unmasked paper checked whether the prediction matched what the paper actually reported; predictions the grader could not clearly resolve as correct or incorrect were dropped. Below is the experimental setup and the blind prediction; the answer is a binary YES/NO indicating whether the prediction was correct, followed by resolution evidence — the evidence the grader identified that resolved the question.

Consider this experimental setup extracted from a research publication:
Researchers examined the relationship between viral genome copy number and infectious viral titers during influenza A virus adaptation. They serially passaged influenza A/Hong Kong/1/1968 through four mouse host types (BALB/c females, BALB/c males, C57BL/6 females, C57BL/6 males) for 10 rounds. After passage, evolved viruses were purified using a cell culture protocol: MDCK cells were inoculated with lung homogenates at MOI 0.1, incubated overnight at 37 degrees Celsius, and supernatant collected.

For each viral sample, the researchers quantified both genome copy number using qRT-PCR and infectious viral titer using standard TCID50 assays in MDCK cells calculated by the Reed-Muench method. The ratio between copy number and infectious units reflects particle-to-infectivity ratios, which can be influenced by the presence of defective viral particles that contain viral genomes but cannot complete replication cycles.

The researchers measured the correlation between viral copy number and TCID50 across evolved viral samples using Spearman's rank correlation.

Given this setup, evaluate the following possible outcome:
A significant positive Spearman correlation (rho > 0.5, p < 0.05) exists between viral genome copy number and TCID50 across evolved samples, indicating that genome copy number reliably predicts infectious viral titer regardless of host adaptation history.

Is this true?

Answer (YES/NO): NO